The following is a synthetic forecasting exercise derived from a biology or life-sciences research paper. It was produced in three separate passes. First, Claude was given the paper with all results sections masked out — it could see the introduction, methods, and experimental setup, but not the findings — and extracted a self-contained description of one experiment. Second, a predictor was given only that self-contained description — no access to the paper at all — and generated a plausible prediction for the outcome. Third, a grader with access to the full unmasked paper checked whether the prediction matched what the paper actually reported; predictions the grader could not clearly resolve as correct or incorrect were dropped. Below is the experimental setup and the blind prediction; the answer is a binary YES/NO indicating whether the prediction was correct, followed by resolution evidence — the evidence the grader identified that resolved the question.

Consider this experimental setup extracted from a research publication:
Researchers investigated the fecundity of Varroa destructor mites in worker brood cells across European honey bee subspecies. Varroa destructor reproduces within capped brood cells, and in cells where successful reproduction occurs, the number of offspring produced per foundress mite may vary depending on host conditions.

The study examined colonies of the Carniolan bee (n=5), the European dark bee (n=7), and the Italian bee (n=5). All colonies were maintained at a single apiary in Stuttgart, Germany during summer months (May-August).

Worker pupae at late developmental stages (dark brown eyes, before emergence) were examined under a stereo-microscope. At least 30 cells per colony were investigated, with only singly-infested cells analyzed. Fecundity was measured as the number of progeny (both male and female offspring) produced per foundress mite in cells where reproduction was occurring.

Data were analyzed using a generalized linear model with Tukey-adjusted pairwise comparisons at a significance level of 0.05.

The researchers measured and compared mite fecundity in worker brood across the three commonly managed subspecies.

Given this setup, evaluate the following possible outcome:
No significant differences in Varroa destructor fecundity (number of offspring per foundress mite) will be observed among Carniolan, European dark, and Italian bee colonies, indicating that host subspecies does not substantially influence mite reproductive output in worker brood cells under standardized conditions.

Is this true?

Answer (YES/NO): YES